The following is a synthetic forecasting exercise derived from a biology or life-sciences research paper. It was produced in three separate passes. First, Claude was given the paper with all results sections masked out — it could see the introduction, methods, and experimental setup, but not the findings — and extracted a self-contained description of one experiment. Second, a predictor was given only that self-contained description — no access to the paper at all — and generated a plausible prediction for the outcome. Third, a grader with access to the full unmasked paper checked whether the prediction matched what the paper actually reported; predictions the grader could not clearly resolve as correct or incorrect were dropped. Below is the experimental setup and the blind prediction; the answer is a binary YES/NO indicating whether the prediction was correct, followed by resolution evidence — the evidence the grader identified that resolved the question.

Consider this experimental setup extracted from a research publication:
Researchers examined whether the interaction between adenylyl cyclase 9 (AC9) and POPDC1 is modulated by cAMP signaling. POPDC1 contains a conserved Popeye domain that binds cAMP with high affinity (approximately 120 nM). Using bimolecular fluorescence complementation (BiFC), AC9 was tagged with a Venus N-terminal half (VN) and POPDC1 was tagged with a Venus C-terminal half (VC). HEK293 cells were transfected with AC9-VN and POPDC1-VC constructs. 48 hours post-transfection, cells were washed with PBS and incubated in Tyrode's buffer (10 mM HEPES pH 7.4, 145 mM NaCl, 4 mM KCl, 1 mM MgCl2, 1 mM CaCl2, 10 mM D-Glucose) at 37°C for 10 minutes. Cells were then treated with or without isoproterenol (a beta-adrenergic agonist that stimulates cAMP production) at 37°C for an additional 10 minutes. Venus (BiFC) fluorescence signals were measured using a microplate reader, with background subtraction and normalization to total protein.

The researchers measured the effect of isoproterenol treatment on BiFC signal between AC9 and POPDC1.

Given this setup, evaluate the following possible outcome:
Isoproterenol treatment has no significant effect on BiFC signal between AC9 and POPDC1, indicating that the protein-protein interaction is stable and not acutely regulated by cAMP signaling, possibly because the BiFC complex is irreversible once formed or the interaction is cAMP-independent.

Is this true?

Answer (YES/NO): YES